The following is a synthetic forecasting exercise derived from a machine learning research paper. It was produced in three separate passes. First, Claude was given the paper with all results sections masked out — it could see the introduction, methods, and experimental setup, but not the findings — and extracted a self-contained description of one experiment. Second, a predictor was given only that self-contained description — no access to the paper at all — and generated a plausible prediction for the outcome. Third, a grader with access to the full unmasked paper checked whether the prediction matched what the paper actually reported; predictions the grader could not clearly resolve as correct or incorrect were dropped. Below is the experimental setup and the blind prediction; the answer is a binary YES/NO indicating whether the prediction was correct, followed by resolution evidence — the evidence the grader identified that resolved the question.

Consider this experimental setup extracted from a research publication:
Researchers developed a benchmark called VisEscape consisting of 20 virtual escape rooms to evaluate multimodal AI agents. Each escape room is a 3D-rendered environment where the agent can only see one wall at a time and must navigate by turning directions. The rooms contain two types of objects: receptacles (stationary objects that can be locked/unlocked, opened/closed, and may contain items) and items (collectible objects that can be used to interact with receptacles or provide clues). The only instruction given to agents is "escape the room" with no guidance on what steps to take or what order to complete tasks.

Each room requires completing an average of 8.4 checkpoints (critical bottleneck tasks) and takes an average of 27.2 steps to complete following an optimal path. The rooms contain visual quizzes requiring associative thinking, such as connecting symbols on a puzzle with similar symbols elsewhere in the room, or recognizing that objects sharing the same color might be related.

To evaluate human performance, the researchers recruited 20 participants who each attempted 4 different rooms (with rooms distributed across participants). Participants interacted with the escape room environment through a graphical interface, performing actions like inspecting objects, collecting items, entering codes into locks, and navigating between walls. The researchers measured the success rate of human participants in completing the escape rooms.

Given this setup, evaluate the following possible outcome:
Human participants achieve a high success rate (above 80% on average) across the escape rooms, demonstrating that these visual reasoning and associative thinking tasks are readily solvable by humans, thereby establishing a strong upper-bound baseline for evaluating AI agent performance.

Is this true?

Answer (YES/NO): YES